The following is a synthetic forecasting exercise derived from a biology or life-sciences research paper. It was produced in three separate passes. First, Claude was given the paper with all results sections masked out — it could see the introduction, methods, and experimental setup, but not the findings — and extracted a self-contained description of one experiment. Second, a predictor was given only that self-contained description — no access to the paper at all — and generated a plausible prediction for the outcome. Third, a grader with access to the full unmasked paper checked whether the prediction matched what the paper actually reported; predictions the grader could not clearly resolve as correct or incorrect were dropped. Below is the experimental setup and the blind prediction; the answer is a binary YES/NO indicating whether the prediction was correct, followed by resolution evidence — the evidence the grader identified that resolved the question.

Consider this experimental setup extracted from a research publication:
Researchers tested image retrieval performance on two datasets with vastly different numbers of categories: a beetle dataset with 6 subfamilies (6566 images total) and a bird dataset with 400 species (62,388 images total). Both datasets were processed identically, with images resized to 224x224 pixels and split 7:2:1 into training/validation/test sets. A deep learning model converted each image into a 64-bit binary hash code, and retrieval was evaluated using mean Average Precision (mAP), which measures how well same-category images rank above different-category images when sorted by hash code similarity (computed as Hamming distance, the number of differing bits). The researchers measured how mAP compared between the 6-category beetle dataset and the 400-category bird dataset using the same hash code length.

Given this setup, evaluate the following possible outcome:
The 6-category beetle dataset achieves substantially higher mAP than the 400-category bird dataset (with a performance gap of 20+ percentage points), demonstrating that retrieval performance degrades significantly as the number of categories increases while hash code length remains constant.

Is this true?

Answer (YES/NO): NO